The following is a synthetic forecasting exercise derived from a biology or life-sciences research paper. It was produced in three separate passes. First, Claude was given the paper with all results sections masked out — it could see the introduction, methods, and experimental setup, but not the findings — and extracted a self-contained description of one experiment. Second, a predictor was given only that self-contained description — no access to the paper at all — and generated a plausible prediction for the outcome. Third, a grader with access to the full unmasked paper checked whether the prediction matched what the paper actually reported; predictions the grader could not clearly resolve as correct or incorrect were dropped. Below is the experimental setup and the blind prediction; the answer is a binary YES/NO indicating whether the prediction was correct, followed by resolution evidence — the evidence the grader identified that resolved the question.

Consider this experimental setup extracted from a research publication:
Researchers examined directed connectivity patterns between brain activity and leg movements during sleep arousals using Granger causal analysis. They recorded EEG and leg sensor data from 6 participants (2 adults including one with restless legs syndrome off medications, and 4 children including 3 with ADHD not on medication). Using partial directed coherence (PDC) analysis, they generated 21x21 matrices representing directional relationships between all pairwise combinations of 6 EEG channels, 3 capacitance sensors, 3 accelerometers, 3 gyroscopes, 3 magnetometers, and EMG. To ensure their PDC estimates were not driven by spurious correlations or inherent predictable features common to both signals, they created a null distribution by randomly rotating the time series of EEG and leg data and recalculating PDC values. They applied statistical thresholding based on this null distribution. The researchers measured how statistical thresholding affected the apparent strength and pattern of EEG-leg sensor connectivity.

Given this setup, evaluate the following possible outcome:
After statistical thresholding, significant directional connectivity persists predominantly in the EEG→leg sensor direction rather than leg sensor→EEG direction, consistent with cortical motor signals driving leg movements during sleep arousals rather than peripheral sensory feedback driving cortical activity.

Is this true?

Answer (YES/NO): NO